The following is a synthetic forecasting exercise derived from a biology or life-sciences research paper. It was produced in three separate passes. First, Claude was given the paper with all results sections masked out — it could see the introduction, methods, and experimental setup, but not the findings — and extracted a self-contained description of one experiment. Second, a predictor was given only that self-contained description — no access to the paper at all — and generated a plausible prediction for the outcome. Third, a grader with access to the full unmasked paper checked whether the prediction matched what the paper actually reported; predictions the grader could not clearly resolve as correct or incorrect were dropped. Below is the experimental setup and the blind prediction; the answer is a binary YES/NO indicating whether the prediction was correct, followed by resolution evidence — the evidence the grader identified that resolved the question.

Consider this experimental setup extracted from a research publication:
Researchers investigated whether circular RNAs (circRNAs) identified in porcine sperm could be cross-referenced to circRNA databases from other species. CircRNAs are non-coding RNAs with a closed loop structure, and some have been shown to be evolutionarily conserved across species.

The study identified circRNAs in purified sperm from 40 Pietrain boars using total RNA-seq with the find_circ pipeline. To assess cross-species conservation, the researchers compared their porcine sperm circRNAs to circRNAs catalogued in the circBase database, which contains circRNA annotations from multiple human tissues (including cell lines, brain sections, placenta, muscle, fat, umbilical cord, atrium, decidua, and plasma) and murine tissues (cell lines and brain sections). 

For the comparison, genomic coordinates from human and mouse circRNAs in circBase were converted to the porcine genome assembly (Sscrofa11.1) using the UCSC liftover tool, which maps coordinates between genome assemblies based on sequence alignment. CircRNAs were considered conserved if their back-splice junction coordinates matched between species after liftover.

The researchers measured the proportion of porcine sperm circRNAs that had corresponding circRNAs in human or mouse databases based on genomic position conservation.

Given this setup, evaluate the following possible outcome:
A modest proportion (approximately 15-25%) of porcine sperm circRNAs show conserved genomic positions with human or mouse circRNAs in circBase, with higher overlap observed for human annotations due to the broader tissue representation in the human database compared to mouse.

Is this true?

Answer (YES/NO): YES